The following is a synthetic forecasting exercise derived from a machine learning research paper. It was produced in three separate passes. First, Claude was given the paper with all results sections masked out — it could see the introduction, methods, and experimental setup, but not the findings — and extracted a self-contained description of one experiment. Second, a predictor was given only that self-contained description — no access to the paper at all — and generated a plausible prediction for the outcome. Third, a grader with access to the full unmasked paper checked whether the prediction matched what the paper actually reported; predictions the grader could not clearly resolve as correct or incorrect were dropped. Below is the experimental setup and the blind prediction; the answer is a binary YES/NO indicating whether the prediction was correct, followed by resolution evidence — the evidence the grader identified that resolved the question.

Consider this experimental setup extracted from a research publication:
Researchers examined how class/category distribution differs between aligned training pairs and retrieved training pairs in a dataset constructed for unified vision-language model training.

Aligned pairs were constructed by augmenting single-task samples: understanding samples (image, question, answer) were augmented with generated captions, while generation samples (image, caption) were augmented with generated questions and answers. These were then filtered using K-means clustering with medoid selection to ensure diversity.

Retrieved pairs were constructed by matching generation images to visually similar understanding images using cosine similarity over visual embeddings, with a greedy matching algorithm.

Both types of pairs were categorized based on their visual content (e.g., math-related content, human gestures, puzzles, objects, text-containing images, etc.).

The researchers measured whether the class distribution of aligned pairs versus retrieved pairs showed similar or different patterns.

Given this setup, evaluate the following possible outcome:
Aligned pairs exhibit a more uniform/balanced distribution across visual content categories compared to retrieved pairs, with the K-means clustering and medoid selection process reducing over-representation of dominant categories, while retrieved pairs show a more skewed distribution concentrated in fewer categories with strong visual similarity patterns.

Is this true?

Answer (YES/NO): NO